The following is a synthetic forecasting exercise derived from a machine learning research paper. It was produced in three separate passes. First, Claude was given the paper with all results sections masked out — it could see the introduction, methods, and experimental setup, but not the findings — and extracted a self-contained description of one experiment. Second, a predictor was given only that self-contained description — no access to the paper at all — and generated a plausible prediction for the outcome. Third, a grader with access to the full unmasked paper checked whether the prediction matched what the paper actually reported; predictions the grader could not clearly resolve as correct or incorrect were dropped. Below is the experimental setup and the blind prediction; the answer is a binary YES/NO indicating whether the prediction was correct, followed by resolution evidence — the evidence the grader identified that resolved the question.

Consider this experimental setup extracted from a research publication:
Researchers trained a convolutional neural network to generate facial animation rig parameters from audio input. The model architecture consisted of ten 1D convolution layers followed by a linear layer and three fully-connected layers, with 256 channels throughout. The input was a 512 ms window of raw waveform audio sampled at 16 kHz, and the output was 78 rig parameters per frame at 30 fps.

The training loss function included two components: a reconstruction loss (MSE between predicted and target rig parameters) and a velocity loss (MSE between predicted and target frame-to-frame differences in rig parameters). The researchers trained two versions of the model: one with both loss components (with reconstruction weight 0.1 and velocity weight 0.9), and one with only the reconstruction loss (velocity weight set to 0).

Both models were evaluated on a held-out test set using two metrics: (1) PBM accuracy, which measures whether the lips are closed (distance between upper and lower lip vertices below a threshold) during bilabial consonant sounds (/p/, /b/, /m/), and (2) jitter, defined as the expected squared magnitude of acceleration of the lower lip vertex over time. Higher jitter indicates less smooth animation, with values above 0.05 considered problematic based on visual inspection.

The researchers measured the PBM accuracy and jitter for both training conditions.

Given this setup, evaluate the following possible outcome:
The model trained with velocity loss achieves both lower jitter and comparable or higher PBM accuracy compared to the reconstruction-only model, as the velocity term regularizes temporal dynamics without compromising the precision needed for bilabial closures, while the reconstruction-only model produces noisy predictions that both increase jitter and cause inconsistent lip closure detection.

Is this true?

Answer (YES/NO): NO